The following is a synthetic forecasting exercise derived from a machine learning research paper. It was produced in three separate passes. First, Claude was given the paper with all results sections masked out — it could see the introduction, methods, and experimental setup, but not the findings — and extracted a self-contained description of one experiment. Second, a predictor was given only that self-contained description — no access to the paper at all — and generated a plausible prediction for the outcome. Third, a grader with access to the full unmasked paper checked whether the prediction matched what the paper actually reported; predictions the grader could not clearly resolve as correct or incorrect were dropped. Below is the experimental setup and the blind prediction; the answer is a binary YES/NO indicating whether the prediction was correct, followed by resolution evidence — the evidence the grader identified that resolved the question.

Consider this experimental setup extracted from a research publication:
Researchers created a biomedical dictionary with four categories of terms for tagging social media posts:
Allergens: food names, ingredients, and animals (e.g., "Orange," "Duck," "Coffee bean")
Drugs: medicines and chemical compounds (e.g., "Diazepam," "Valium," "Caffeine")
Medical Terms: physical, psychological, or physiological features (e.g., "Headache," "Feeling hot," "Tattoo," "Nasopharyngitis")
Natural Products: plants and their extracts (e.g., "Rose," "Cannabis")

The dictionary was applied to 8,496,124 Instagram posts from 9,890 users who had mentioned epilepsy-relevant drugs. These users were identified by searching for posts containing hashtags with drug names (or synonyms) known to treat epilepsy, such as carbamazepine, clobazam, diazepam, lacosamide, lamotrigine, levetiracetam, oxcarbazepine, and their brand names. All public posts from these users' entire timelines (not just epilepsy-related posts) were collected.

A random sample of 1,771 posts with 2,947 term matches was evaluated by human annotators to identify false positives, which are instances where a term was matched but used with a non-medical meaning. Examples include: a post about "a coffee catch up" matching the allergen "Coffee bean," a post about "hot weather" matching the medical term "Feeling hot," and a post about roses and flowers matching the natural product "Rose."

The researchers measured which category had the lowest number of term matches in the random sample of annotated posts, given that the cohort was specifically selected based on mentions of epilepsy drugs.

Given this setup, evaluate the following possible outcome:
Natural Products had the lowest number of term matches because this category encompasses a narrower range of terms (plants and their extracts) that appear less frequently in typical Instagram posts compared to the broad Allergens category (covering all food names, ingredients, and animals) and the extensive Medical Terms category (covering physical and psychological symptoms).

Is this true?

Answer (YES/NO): NO